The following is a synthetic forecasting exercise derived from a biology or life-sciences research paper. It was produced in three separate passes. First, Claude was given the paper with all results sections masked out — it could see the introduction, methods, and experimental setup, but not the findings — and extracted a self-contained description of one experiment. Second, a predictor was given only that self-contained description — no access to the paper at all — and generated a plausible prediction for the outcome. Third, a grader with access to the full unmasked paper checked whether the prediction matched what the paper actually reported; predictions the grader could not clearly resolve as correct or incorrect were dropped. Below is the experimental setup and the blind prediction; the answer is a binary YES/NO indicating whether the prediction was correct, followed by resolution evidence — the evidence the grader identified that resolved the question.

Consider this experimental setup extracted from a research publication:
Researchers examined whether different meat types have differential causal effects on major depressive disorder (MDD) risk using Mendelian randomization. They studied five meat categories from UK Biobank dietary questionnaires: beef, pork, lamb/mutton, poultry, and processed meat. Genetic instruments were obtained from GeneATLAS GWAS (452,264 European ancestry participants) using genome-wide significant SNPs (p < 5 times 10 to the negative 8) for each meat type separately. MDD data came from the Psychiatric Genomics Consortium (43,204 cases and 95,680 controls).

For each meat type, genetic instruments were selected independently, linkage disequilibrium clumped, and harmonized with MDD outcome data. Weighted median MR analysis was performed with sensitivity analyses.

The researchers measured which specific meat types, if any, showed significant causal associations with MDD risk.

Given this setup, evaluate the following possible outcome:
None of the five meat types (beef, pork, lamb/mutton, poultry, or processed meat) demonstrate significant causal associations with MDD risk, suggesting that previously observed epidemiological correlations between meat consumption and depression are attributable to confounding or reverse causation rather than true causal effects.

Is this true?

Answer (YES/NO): NO